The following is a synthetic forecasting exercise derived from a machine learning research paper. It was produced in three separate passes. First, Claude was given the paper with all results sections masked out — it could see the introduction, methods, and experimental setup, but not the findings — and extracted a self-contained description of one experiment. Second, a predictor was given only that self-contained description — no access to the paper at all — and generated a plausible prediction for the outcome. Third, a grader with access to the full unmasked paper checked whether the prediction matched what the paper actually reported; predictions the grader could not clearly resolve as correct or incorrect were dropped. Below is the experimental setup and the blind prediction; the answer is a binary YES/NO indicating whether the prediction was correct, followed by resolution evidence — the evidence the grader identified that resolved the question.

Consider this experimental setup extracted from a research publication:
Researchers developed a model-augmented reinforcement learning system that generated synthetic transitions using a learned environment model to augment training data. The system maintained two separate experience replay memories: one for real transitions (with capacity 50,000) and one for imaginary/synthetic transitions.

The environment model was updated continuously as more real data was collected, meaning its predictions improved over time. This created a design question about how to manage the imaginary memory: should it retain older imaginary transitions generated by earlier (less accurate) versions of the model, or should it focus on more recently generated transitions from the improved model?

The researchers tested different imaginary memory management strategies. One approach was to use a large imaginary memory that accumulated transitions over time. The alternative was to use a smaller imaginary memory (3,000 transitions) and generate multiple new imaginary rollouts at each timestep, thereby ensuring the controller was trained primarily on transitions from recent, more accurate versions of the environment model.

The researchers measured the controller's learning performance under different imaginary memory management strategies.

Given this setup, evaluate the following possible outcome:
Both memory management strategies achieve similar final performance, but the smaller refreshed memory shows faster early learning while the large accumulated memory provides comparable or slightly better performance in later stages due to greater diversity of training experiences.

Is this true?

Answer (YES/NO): NO